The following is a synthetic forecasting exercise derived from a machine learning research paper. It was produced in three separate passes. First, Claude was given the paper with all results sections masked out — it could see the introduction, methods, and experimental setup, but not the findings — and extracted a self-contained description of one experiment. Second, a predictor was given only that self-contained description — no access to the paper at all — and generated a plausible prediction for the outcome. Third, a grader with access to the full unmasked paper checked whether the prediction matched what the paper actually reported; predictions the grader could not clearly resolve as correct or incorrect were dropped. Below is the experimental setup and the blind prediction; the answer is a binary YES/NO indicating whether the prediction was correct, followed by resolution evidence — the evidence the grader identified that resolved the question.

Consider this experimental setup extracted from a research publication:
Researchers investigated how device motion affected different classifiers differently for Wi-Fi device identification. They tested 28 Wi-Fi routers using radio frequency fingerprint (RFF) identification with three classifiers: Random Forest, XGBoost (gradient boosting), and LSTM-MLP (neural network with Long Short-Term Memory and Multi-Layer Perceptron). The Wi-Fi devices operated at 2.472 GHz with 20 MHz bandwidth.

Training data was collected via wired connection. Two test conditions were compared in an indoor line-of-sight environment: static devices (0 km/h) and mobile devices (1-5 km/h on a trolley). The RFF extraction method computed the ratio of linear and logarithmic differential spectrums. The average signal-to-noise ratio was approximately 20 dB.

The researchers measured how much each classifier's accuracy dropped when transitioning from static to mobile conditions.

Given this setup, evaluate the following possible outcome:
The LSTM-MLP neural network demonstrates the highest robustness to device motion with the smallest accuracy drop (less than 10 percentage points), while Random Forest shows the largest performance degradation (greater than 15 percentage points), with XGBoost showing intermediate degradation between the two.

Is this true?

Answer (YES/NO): NO